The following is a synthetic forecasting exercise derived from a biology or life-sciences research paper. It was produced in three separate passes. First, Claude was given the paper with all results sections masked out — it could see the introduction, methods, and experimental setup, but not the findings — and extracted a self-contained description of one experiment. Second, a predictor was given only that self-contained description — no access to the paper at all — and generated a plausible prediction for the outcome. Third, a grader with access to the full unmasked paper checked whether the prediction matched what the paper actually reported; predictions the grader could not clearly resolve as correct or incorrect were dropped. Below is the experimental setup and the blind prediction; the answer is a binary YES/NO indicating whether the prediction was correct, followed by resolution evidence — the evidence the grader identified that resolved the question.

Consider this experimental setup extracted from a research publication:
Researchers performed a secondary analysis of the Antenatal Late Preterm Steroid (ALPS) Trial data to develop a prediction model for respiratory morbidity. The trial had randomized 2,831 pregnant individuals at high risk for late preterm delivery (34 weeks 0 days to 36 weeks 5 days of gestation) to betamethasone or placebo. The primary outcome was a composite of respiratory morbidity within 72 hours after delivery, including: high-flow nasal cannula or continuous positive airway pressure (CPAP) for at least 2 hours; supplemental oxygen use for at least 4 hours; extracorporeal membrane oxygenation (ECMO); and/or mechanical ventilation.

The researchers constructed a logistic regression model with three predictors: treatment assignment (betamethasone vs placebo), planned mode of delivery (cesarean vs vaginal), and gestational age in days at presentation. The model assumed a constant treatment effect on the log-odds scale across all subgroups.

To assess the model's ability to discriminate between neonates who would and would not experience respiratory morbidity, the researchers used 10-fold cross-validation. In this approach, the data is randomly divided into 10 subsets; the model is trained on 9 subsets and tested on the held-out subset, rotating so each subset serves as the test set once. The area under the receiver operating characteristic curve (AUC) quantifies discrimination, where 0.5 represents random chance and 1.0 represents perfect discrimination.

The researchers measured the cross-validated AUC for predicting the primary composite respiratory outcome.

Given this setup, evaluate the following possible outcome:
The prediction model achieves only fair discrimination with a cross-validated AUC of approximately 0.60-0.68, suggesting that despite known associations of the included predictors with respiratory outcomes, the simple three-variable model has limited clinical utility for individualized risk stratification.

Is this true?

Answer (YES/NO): YES